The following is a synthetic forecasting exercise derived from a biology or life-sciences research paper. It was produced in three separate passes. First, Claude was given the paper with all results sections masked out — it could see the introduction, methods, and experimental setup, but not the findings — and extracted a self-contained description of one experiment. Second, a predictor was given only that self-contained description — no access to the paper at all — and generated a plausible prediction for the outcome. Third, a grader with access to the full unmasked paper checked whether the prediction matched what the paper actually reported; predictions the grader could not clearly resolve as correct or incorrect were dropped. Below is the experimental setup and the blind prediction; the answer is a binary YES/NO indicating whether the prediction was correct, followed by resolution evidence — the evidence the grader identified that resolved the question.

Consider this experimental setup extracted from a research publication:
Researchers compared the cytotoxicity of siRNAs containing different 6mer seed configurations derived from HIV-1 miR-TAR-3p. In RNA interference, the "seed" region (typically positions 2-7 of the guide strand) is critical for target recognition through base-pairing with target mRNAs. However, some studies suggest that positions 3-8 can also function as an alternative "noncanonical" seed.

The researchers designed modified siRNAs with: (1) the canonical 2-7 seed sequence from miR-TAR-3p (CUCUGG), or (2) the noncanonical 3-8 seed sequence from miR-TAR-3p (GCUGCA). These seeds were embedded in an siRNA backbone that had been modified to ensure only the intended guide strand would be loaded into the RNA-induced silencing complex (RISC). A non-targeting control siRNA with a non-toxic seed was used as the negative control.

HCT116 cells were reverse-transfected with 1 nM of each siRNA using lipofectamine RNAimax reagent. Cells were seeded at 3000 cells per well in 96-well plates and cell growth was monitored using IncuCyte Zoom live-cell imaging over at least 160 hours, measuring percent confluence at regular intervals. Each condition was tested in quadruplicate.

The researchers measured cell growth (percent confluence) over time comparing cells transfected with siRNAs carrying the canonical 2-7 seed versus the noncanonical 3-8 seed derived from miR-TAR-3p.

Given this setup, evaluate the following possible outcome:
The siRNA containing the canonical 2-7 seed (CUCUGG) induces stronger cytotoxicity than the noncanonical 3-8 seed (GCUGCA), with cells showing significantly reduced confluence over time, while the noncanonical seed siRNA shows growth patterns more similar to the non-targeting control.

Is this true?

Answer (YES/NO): NO